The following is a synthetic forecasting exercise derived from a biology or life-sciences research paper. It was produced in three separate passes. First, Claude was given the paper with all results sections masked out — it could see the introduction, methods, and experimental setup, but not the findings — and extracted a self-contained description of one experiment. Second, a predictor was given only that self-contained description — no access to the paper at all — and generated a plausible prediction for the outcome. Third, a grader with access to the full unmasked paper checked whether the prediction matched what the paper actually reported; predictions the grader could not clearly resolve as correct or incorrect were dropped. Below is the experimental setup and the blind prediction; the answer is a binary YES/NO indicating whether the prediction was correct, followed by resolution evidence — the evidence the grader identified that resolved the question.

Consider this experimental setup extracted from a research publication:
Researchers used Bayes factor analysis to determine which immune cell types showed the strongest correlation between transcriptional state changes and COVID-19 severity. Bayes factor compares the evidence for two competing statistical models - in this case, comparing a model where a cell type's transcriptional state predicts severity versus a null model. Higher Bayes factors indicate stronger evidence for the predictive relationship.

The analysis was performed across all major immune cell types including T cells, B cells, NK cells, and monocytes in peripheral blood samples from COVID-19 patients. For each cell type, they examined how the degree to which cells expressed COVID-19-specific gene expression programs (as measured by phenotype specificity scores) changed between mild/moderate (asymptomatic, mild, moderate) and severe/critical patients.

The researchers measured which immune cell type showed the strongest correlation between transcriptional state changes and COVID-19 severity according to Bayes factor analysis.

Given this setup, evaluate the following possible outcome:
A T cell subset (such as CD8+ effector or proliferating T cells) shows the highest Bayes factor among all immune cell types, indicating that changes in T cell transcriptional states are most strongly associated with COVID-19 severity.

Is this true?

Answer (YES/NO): NO